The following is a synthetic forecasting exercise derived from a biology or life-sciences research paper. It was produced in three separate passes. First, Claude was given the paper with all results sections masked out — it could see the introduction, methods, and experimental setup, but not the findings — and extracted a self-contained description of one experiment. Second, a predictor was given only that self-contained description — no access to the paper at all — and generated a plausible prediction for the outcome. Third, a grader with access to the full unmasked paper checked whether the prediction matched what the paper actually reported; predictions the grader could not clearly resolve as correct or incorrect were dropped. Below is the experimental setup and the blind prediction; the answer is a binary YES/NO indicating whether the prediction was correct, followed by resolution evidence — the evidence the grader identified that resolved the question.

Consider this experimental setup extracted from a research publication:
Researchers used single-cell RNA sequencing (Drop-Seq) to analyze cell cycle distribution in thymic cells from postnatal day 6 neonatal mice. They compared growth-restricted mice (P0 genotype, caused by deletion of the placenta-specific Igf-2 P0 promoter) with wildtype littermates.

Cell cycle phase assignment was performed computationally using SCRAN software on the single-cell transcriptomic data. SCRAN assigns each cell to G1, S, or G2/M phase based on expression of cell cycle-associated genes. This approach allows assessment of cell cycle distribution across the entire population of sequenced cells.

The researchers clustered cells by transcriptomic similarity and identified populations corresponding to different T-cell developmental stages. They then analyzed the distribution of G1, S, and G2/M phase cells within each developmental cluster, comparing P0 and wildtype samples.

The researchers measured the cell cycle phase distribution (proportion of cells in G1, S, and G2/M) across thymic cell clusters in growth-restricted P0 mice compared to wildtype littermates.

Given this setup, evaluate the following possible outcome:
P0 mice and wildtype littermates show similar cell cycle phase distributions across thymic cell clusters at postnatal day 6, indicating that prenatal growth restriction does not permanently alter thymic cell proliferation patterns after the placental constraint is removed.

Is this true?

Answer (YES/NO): YES